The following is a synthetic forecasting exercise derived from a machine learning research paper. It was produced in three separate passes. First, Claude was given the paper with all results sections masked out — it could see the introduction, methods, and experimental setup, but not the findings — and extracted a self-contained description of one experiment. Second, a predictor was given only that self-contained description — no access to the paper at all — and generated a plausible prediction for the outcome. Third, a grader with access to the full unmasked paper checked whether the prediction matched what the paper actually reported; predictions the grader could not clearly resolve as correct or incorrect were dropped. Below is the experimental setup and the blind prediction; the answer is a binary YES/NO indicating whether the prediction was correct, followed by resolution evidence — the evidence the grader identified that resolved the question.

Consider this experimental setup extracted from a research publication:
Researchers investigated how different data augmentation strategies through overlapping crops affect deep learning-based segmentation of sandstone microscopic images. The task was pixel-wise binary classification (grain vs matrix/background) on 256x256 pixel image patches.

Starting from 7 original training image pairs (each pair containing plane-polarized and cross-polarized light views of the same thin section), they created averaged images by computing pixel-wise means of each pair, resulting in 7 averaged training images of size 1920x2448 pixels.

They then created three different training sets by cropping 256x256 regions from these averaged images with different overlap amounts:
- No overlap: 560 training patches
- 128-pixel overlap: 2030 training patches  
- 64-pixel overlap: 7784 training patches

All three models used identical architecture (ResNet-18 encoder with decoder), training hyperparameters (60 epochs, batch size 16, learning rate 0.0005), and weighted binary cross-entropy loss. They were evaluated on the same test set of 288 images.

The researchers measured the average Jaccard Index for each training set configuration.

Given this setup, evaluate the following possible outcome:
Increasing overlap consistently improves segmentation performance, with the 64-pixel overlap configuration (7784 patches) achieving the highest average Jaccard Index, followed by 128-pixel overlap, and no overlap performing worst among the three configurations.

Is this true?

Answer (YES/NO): YES